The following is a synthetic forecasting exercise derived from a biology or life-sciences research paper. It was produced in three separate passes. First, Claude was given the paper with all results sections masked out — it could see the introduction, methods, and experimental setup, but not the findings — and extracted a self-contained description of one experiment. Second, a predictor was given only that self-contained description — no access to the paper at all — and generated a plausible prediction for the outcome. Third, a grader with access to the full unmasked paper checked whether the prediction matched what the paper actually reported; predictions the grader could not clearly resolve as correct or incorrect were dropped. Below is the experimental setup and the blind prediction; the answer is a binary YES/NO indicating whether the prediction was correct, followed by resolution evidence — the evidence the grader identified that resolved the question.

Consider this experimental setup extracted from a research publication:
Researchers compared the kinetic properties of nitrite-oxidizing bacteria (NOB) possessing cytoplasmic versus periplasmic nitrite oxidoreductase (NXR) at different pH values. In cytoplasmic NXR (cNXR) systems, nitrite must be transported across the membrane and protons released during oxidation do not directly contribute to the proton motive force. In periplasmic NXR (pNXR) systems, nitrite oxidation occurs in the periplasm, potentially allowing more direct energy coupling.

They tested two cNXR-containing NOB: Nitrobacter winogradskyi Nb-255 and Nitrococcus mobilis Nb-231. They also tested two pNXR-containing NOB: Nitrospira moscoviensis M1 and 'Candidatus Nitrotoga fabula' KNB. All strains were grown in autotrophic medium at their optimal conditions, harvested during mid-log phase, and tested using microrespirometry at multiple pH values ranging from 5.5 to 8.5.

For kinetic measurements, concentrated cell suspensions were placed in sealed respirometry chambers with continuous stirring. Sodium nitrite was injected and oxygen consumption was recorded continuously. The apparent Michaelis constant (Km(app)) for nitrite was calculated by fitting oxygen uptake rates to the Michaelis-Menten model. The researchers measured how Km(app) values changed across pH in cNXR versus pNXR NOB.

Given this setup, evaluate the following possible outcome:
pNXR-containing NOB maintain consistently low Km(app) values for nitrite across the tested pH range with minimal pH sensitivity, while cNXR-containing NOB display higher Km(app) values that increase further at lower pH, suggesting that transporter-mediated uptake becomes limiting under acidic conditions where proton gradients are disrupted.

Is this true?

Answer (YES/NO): NO